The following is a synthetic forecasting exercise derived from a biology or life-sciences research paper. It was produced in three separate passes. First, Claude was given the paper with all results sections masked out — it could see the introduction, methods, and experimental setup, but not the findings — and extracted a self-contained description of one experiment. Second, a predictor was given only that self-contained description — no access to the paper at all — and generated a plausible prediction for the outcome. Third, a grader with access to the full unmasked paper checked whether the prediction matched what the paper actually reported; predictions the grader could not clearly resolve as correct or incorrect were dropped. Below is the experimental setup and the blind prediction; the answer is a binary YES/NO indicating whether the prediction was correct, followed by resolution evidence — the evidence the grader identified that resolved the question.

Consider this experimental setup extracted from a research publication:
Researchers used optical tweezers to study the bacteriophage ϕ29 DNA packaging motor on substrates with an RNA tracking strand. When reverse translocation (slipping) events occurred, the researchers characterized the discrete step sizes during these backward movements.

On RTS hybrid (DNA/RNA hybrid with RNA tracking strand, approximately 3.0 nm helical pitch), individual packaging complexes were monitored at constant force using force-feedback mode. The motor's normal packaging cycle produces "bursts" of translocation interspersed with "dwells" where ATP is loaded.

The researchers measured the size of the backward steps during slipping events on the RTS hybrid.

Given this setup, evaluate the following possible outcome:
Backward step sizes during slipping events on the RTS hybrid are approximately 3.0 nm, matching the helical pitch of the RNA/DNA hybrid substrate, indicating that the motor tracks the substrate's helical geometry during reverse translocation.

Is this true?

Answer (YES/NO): YES